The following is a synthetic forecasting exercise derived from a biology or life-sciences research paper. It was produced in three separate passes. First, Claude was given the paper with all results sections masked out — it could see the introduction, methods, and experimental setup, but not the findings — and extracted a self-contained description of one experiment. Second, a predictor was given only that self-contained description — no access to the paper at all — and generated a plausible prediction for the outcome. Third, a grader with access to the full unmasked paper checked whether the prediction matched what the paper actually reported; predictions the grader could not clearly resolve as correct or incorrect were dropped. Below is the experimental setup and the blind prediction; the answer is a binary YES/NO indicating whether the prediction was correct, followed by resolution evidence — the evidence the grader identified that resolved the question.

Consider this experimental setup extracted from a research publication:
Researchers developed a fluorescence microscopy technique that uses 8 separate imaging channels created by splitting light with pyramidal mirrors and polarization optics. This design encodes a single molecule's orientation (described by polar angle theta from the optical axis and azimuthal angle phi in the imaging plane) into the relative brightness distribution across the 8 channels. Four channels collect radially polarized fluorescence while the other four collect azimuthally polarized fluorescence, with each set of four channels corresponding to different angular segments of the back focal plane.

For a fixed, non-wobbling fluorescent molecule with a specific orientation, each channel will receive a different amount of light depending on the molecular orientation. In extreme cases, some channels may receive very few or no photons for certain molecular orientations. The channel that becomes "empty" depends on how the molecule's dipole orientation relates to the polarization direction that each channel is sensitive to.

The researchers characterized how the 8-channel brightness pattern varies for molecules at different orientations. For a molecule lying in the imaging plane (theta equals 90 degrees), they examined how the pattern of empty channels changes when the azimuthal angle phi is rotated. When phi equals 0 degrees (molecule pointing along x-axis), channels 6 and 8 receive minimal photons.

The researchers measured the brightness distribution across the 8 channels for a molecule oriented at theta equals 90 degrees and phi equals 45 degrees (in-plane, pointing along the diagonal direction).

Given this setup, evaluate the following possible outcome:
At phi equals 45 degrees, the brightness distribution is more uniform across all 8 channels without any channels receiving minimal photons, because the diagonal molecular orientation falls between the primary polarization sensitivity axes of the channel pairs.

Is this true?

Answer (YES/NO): NO